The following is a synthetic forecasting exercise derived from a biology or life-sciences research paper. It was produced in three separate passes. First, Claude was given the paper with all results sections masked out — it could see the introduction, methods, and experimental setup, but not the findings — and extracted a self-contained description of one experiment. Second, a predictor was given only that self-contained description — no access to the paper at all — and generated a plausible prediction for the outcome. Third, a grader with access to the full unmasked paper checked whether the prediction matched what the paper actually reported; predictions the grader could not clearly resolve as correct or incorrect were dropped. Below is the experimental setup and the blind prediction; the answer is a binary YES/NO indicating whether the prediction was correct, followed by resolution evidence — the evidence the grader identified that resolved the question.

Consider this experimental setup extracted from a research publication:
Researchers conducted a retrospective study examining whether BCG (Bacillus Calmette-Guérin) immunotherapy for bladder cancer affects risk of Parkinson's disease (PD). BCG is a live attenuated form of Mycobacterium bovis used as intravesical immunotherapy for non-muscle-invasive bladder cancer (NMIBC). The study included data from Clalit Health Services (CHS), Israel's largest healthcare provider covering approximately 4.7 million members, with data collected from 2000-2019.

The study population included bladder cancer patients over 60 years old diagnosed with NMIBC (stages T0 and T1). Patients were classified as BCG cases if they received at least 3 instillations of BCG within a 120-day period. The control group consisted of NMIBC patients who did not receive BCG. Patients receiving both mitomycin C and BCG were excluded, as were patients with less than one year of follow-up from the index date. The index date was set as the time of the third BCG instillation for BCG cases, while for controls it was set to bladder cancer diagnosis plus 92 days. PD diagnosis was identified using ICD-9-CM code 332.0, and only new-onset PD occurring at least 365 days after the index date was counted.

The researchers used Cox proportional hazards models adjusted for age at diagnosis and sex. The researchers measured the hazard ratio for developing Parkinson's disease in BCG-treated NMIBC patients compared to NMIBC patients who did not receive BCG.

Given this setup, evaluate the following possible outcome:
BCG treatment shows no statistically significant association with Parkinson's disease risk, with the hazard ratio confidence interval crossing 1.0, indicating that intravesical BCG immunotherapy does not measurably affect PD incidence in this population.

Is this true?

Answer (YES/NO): NO